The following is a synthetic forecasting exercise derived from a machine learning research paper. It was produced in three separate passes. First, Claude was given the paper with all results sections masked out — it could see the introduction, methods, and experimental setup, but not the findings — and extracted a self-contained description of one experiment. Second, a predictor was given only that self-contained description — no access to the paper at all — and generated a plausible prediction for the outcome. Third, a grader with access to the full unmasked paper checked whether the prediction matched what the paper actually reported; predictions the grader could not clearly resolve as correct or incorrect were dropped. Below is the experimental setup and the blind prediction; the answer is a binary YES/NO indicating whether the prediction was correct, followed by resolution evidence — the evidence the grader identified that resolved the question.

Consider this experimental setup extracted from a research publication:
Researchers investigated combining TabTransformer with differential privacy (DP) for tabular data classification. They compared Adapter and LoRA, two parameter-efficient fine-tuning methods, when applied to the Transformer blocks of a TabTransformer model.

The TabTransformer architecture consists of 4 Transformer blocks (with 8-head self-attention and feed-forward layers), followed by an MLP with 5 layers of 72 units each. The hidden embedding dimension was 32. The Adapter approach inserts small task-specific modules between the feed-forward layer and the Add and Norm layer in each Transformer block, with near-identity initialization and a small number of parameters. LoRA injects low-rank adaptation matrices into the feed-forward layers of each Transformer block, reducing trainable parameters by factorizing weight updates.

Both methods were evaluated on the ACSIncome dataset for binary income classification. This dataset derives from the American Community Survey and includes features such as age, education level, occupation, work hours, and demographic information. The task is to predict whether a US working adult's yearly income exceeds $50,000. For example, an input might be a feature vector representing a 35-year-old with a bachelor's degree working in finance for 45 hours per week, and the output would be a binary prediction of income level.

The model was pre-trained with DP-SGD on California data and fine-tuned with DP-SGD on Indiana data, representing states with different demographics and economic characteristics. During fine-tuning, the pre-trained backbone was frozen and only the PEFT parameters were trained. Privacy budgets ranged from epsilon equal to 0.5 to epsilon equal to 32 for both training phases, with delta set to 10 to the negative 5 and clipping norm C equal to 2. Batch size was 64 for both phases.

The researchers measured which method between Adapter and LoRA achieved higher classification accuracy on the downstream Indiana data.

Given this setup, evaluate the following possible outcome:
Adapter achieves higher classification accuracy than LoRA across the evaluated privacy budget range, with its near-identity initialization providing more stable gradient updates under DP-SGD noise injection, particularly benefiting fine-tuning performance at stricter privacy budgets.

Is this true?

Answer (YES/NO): YES